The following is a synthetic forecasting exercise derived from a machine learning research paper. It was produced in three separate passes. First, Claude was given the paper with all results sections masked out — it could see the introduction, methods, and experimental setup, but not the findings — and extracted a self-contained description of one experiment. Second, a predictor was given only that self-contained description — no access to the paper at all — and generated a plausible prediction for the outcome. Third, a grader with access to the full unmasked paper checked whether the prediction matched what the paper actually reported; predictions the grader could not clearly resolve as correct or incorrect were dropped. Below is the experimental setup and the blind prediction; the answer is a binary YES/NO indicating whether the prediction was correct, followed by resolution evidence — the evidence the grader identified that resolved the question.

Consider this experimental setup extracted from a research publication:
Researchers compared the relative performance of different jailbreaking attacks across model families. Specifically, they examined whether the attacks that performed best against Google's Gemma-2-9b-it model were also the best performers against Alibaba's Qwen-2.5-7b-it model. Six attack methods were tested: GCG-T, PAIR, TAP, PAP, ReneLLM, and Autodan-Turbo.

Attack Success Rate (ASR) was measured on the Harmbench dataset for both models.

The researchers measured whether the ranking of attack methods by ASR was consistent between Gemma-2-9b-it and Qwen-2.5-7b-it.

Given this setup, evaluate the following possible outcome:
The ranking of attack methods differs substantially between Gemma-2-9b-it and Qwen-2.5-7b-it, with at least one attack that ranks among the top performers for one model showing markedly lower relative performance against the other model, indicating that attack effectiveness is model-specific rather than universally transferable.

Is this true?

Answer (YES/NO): YES